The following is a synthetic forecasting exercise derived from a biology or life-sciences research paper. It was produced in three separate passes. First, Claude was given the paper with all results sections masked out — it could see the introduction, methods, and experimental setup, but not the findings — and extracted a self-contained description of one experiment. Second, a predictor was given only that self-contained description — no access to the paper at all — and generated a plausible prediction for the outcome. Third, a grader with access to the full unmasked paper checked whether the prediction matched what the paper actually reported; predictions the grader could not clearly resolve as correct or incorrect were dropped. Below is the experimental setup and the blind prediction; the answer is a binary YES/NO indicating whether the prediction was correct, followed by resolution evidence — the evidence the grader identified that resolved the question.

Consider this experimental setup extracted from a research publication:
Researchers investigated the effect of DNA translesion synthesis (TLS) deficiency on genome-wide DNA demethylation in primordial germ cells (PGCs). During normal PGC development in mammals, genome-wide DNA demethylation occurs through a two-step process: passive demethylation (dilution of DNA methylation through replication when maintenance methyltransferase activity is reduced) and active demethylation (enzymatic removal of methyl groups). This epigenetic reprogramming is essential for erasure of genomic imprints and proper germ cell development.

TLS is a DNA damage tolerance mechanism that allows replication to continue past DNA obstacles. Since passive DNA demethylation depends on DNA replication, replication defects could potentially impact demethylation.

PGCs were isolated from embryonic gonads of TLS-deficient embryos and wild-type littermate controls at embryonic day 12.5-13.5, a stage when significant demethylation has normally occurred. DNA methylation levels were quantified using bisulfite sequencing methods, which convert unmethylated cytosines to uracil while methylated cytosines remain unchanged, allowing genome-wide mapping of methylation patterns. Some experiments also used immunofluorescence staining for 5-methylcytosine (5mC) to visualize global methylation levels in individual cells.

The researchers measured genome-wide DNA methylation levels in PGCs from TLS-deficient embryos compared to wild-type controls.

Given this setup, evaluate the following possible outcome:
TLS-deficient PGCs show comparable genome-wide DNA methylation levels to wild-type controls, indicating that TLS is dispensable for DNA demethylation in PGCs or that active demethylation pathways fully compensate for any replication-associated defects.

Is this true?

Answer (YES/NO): NO